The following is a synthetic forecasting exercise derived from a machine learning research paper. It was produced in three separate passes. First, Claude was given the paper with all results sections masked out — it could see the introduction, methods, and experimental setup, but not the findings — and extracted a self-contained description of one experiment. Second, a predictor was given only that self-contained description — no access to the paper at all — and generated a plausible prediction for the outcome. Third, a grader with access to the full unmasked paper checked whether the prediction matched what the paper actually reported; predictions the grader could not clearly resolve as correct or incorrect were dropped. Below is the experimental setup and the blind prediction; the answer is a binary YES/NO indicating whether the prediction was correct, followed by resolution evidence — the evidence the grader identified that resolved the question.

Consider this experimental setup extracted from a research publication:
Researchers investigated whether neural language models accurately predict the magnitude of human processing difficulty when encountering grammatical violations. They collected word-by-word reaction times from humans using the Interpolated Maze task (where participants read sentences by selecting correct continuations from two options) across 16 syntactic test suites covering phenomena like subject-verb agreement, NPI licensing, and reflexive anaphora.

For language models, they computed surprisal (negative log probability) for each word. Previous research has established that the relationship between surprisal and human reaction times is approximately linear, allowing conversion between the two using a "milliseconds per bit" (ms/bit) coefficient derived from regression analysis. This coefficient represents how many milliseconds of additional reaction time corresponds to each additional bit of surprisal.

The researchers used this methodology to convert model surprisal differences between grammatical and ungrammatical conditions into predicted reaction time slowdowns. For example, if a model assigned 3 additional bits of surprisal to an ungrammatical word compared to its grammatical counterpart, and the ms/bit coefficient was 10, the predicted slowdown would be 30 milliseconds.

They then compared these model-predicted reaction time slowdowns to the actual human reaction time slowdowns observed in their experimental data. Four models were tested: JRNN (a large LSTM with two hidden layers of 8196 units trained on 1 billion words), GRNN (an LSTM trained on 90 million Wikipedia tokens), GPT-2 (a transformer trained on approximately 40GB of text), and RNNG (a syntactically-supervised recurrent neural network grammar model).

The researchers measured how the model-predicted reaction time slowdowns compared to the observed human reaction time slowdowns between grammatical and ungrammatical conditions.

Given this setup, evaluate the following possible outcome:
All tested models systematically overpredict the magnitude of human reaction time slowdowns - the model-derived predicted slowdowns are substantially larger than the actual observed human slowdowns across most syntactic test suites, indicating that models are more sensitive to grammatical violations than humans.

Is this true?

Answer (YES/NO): NO